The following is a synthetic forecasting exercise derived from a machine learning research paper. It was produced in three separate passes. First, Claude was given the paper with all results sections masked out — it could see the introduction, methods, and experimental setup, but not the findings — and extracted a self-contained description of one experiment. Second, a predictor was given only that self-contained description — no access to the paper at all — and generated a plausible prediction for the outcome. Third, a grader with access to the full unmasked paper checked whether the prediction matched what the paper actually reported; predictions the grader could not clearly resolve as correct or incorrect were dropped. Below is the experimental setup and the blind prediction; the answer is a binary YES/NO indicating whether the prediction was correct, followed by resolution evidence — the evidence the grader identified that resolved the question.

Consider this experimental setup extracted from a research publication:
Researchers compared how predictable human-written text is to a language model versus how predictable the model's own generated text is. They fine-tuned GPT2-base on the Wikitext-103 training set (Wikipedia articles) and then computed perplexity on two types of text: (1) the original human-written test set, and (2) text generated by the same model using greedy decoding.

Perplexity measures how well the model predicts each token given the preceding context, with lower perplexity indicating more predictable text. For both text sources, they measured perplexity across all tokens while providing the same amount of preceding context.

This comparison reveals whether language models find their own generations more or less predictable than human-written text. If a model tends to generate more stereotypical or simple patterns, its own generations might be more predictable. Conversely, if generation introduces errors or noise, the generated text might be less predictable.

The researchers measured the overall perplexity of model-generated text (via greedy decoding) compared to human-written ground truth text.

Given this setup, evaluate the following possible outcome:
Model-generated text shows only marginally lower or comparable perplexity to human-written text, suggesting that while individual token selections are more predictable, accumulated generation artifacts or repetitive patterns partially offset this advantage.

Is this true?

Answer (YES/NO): NO